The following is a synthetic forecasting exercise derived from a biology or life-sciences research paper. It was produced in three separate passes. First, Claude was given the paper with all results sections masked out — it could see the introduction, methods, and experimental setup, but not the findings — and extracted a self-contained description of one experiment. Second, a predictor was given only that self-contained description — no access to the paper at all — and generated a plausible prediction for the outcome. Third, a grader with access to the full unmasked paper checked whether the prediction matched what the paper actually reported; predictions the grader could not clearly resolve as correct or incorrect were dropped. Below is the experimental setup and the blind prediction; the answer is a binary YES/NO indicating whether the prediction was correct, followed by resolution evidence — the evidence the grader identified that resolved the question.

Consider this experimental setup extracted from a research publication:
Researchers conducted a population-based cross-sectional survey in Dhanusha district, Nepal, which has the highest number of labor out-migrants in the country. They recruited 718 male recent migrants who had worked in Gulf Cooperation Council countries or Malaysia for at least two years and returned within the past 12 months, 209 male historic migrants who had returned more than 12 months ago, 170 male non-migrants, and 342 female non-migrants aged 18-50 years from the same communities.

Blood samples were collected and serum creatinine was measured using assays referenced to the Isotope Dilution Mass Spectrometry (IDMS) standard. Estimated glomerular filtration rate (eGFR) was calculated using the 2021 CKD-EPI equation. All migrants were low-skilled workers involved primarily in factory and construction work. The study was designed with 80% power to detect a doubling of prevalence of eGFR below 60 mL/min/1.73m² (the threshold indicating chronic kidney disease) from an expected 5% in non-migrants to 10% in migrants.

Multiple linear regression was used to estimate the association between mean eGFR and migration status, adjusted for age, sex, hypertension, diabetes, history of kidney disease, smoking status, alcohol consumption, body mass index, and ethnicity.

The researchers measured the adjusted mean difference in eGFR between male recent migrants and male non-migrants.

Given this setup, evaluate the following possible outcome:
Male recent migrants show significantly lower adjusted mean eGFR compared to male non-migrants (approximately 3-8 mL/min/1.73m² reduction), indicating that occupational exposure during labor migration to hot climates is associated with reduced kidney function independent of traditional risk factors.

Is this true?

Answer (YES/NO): NO